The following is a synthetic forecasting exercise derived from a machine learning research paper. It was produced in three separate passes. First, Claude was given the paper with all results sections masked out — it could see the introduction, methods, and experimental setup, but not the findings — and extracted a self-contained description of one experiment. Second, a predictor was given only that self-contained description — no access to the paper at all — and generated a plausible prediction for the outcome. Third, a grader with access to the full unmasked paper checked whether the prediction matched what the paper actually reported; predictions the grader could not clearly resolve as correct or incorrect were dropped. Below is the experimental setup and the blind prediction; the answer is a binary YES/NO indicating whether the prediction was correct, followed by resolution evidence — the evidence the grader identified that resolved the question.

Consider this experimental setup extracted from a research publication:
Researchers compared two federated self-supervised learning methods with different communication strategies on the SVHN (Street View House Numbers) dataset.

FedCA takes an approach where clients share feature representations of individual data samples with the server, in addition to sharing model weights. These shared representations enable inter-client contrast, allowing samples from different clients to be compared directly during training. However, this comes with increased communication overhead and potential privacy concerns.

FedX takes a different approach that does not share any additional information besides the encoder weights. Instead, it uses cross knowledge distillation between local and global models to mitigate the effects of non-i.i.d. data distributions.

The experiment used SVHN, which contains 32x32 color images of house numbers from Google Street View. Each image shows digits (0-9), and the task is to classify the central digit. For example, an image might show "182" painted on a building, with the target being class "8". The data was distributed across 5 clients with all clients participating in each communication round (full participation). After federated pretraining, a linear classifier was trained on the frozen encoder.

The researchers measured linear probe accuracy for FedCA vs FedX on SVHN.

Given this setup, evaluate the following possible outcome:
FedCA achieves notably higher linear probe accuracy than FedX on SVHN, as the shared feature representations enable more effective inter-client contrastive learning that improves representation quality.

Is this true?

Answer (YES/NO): YES